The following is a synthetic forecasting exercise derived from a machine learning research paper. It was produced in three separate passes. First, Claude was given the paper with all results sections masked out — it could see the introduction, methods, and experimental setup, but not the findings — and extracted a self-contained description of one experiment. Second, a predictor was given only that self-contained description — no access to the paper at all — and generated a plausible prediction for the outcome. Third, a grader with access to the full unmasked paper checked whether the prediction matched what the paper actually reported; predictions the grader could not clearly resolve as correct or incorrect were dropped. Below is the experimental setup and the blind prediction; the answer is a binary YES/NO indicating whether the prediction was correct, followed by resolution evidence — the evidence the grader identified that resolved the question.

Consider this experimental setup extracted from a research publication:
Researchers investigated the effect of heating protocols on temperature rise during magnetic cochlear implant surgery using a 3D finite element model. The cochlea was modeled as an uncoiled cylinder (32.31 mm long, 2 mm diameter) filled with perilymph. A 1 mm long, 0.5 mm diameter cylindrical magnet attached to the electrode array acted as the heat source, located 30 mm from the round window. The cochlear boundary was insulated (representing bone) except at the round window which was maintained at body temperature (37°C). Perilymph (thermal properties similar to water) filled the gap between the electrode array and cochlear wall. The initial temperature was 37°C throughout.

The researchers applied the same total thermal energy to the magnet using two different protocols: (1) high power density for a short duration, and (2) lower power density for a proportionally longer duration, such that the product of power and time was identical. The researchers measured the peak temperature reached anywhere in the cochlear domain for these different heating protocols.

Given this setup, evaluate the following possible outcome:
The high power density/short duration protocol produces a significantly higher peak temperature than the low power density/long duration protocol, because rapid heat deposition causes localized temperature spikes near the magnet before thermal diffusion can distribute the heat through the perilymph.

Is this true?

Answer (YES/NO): YES